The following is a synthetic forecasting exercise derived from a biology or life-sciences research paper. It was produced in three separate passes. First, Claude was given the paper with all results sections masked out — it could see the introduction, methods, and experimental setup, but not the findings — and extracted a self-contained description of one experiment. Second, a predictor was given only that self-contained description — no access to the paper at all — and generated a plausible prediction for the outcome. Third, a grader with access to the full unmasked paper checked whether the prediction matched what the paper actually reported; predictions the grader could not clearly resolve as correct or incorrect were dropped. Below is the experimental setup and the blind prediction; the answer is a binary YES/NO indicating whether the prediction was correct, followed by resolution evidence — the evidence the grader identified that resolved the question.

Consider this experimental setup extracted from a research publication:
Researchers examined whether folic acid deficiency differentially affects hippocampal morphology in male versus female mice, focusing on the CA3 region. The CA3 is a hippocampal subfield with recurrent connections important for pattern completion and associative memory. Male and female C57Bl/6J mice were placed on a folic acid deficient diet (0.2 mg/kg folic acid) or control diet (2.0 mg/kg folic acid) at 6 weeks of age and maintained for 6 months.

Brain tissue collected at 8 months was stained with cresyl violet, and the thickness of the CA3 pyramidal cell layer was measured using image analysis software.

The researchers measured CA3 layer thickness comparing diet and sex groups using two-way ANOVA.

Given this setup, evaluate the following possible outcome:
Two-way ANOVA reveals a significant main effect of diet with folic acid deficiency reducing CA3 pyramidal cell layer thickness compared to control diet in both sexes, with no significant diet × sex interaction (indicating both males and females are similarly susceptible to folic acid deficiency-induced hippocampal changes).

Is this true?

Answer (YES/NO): YES